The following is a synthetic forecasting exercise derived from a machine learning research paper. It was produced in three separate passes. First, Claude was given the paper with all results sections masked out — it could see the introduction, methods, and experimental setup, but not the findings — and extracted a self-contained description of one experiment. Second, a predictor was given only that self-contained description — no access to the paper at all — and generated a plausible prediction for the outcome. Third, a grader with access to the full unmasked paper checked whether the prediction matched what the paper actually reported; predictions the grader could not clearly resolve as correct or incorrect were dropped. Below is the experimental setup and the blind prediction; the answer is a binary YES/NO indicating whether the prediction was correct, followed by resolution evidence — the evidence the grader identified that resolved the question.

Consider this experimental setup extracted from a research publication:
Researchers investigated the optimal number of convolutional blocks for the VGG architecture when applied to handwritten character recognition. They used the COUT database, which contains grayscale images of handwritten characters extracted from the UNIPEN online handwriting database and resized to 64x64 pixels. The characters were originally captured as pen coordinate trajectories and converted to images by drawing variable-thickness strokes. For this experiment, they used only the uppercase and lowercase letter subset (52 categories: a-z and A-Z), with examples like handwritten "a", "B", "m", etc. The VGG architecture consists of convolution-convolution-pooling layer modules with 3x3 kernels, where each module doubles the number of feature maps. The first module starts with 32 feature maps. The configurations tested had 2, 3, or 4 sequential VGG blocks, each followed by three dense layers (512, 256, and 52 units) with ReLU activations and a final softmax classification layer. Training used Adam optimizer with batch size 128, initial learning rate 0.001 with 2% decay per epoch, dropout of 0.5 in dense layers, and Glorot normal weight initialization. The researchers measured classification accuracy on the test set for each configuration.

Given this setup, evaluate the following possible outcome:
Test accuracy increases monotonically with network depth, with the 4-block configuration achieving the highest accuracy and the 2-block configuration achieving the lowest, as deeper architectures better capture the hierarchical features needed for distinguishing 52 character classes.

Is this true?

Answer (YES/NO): NO